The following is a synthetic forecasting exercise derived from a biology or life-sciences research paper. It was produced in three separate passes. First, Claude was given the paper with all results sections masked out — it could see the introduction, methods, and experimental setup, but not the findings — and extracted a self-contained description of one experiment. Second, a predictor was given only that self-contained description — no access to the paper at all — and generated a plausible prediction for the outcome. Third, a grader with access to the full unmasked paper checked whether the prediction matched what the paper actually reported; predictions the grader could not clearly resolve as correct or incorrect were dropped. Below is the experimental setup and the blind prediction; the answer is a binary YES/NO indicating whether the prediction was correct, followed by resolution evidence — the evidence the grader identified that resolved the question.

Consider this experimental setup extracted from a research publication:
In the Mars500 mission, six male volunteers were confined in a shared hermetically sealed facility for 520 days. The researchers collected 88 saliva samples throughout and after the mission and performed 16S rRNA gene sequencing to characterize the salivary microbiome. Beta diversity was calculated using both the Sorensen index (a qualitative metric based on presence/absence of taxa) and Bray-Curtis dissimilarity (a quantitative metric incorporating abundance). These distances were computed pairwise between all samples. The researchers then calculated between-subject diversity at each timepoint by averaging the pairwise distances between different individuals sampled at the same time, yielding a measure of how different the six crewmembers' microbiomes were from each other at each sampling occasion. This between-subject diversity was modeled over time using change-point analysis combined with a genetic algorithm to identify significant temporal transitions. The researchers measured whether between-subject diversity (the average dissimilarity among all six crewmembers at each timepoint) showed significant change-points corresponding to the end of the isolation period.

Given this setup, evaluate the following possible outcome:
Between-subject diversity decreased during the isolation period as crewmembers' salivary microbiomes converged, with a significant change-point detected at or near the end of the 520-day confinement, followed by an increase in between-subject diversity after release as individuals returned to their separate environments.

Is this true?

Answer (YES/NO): NO